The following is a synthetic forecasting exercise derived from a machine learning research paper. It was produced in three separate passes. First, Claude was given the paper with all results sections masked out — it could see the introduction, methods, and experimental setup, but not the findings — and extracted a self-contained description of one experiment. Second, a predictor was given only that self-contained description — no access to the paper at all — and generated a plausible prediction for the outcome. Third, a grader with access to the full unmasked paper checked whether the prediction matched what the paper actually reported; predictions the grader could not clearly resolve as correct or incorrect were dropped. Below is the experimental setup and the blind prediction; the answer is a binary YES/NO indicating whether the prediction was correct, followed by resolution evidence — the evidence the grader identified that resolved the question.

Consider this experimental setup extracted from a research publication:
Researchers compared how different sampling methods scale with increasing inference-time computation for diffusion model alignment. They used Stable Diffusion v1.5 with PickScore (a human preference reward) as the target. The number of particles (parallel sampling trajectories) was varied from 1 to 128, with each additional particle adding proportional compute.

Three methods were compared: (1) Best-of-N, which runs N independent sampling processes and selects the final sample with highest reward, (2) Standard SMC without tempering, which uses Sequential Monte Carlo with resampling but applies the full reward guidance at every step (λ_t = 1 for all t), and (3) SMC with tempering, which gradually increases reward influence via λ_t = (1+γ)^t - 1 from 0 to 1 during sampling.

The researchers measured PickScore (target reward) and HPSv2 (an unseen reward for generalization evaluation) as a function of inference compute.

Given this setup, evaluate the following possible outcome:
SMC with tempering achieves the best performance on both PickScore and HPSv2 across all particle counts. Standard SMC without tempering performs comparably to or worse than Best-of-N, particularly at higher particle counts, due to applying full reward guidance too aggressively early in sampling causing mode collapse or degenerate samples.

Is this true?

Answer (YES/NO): NO